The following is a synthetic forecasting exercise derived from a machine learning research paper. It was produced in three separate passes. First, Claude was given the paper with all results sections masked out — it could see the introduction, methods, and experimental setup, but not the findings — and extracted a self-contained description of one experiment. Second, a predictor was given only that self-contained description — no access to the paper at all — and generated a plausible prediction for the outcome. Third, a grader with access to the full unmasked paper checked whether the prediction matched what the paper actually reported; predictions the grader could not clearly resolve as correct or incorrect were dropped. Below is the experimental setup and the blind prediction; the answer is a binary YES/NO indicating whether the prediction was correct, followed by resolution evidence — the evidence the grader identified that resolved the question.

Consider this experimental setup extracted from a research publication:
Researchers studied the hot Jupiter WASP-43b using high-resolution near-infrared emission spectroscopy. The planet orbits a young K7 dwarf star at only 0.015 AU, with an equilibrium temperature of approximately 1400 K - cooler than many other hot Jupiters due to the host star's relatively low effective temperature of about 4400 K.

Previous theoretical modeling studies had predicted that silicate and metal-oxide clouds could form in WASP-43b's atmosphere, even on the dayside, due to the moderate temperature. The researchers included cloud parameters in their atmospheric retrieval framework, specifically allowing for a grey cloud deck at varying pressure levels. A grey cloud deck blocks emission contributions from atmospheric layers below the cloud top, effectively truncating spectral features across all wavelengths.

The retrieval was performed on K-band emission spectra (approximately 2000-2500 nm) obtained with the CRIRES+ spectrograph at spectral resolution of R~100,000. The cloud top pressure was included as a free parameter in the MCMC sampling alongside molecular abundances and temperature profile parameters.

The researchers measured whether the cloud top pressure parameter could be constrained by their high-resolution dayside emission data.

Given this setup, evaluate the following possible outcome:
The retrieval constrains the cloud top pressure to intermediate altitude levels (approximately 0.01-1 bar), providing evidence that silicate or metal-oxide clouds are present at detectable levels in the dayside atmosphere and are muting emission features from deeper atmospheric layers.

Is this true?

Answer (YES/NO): NO